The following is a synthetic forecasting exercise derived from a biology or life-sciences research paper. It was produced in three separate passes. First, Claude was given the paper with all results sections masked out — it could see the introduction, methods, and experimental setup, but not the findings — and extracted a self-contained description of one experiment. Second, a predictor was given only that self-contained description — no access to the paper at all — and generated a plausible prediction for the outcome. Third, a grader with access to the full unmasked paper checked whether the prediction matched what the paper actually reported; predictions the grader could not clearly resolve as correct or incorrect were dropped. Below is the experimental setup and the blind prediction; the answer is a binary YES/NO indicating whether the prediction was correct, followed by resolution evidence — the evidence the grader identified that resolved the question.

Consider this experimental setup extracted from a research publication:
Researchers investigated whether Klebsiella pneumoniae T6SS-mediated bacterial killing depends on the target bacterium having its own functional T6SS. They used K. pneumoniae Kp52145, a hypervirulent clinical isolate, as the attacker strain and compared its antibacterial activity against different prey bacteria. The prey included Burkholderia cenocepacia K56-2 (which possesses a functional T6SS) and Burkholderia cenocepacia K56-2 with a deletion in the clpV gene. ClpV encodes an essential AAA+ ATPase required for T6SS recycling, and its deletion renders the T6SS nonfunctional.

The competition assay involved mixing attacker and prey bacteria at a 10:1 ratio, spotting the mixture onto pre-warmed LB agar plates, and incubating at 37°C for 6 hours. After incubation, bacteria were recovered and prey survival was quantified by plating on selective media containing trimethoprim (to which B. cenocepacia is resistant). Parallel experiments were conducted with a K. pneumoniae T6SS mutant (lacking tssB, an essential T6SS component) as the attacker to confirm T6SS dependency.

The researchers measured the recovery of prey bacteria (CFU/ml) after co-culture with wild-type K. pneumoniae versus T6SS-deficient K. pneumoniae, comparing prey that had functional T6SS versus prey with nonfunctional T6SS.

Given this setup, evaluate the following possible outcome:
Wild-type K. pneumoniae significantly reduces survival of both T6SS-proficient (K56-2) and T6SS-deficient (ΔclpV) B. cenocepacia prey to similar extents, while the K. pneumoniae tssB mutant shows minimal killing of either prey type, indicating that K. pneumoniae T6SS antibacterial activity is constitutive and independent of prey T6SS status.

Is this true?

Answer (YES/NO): NO